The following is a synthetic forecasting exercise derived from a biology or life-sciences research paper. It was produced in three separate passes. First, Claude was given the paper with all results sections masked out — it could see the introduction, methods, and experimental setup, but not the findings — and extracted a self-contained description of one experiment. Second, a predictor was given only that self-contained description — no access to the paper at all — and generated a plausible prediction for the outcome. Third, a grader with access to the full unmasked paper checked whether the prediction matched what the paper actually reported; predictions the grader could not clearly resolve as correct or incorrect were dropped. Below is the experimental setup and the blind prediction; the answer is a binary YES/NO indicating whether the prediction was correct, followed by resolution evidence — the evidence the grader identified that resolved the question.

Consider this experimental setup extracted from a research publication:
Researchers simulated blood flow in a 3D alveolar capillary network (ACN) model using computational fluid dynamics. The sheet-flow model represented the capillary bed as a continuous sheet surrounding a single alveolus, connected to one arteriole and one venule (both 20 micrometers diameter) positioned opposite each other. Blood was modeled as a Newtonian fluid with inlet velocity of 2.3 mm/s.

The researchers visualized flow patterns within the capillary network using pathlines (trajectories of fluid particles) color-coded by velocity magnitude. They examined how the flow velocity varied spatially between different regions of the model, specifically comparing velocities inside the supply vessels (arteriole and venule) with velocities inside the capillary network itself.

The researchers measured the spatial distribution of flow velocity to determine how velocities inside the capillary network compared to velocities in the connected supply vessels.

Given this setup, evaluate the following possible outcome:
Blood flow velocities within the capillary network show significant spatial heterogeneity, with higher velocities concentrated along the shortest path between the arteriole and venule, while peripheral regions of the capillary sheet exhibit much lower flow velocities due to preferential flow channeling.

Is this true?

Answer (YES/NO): YES